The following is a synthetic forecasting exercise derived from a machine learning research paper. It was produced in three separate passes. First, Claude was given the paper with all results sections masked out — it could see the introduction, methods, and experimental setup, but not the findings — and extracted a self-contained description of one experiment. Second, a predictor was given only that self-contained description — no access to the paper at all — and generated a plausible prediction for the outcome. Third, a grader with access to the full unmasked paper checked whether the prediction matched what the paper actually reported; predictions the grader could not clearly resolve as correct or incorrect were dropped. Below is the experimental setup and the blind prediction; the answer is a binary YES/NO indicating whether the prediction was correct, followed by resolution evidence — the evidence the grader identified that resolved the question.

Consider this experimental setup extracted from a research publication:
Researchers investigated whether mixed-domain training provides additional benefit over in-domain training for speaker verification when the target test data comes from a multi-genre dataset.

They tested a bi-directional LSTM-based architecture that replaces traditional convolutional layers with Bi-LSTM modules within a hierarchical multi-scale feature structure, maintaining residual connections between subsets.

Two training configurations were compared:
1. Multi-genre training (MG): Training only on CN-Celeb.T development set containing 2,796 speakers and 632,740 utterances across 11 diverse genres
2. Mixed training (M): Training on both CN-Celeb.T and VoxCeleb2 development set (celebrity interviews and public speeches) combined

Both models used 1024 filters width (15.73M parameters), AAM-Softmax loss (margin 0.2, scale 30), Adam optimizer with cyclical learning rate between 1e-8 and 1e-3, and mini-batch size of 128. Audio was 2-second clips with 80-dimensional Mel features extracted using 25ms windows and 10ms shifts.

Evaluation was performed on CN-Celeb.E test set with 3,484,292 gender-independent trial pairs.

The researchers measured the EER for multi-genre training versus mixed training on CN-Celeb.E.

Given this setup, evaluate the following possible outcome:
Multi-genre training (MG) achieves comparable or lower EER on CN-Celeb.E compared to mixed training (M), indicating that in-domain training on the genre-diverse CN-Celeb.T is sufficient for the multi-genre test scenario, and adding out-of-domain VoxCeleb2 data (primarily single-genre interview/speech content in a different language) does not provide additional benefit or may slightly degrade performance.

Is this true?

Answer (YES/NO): NO